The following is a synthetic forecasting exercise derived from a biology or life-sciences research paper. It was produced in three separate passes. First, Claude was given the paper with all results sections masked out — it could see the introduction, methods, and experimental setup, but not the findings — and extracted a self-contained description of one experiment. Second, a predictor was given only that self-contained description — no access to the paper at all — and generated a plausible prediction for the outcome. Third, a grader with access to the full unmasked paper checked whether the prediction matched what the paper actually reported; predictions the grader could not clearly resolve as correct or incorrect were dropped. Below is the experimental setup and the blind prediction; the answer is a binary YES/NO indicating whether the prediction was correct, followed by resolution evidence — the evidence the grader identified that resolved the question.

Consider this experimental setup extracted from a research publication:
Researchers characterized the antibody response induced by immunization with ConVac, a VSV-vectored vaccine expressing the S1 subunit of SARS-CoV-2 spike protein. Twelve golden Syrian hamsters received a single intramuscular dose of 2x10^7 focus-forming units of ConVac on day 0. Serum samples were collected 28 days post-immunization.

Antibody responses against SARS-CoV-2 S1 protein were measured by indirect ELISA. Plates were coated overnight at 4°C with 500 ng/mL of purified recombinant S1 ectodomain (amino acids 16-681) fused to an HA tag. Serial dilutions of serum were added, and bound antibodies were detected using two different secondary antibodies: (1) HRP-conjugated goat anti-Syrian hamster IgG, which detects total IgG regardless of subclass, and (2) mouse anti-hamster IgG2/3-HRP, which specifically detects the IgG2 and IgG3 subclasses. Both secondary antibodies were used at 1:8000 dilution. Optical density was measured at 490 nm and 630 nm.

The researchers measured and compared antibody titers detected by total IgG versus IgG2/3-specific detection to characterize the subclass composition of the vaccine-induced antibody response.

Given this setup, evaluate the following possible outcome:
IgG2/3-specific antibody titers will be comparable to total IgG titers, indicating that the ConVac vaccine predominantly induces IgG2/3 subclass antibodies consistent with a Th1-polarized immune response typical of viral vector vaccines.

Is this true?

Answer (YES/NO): NO